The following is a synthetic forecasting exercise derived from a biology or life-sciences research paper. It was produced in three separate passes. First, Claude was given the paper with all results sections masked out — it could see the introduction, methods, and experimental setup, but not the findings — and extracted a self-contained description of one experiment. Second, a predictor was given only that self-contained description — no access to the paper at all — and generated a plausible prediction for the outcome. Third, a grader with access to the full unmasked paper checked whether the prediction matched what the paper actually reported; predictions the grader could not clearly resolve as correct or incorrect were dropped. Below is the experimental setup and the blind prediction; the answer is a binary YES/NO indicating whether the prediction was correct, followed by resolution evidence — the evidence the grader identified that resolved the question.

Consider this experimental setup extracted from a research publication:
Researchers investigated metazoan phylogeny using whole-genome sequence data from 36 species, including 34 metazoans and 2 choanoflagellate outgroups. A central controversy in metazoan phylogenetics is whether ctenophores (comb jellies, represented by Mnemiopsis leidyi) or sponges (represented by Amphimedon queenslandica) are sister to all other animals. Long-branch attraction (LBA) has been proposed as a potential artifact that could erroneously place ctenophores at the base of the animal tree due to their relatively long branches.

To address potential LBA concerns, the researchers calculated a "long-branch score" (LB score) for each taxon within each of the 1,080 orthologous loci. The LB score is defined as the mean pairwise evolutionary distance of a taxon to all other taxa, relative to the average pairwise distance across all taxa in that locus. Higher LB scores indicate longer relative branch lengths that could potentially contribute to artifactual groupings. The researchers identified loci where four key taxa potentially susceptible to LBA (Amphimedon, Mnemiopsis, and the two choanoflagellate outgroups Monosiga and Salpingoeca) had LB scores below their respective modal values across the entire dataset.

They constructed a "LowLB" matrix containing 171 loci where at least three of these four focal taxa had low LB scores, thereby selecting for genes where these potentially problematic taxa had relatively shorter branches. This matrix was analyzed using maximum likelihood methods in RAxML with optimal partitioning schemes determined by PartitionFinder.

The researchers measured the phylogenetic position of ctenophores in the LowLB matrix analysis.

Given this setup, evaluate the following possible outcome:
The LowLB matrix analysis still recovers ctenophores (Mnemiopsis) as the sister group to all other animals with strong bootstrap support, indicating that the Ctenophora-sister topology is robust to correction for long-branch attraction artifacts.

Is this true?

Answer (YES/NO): YES